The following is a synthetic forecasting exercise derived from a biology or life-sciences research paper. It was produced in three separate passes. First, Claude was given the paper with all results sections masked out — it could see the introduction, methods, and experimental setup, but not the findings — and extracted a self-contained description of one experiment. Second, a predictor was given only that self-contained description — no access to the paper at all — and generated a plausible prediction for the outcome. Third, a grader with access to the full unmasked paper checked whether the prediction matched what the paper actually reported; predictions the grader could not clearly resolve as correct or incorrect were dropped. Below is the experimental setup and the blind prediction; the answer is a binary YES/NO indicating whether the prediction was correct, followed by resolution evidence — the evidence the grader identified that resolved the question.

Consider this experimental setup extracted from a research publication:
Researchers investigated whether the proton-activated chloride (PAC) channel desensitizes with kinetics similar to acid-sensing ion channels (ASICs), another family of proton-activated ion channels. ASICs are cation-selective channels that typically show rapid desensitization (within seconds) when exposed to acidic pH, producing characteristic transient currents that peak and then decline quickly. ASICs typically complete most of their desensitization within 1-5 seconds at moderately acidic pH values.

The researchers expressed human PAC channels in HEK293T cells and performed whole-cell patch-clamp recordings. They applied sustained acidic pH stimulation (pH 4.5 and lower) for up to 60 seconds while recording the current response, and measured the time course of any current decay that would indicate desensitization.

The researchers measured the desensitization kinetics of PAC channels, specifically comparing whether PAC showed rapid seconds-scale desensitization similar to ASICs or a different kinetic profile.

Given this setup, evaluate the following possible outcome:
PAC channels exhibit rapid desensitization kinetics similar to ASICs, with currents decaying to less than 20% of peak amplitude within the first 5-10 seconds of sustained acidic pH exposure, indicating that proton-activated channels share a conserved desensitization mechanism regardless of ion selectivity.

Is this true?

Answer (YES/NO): NO